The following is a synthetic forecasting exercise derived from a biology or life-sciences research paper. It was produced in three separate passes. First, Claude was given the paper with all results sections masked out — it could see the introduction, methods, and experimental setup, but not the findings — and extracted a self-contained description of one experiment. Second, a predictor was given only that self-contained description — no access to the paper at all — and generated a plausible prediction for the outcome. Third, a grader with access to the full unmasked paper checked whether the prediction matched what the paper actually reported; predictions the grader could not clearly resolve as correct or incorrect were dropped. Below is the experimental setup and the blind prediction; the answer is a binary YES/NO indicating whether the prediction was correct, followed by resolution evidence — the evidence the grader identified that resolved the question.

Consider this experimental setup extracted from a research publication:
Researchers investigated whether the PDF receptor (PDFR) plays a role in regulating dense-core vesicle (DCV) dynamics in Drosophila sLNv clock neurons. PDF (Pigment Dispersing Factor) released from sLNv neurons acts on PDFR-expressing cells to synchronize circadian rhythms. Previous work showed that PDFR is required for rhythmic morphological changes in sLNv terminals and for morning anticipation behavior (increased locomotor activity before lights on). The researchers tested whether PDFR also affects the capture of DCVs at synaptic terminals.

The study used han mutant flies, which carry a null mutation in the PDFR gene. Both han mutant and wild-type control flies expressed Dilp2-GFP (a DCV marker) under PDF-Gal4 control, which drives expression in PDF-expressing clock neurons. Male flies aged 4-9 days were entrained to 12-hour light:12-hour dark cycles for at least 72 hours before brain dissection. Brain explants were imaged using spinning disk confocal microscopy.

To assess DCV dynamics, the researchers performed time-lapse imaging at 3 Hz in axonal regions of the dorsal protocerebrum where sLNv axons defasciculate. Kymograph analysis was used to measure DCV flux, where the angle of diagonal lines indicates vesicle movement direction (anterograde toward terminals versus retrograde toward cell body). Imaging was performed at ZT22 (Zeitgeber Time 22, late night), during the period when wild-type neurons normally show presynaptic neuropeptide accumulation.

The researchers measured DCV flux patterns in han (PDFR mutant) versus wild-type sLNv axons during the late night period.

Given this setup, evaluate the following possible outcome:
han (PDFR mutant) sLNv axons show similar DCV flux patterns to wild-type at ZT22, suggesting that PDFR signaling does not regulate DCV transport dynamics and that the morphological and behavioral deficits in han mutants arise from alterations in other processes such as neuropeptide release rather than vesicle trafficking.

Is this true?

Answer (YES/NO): YES